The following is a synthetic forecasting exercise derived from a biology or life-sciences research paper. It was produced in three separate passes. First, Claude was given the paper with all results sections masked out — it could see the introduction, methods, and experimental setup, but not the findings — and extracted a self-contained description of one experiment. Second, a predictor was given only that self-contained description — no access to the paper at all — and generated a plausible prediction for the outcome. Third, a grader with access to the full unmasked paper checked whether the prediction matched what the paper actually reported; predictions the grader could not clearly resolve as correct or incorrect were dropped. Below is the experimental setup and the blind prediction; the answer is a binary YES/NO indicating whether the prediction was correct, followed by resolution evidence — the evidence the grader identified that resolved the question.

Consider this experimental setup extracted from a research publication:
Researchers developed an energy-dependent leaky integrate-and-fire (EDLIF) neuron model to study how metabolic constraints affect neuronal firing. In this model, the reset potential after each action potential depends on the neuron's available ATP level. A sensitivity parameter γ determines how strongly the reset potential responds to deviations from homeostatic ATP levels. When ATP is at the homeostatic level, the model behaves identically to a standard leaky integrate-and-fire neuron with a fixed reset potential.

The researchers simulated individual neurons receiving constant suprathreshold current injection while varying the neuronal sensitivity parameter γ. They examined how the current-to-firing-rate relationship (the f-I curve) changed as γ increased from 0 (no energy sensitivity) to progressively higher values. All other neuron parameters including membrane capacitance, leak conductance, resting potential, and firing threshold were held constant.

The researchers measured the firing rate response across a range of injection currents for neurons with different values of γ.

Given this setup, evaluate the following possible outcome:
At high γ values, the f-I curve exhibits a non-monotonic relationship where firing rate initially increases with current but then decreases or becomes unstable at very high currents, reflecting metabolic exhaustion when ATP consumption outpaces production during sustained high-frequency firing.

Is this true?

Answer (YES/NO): NO